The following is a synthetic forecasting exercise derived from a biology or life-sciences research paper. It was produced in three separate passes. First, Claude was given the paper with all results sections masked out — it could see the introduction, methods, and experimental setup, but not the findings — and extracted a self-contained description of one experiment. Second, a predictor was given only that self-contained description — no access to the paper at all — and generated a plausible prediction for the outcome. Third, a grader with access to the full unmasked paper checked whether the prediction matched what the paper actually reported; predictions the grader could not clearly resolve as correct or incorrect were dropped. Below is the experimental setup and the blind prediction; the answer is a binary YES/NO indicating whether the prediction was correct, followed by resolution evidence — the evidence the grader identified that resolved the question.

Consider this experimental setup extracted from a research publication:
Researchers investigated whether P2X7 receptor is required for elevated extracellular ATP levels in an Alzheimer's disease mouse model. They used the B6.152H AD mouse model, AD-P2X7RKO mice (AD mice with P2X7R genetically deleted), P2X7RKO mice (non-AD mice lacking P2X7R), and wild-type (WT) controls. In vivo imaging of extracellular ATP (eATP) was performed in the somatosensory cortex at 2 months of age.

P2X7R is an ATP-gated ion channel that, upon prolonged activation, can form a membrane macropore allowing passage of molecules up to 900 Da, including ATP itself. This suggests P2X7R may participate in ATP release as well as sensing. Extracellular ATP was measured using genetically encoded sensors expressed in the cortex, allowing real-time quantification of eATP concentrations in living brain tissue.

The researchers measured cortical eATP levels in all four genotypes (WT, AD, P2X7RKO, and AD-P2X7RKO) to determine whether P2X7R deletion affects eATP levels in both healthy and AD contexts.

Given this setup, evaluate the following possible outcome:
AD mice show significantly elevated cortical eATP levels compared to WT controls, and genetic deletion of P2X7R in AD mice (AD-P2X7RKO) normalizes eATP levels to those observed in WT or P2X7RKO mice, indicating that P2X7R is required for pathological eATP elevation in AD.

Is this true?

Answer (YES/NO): YES